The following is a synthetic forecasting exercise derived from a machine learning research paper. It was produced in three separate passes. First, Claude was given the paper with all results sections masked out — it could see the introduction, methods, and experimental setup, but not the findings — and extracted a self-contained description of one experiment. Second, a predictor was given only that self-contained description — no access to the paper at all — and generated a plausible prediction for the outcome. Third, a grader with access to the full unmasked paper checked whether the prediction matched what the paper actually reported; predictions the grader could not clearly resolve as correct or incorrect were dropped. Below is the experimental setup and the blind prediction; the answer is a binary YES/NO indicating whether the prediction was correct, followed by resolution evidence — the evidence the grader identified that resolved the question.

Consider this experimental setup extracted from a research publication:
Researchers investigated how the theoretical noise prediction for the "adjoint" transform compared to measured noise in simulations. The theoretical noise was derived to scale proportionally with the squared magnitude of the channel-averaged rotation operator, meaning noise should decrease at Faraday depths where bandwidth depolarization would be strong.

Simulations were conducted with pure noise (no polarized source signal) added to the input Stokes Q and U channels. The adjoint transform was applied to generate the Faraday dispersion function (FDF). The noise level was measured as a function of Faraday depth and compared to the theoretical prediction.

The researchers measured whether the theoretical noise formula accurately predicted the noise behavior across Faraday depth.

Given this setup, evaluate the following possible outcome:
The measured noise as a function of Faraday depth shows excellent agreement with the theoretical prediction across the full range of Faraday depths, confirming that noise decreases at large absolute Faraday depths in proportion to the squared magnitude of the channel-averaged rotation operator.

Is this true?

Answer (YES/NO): YES